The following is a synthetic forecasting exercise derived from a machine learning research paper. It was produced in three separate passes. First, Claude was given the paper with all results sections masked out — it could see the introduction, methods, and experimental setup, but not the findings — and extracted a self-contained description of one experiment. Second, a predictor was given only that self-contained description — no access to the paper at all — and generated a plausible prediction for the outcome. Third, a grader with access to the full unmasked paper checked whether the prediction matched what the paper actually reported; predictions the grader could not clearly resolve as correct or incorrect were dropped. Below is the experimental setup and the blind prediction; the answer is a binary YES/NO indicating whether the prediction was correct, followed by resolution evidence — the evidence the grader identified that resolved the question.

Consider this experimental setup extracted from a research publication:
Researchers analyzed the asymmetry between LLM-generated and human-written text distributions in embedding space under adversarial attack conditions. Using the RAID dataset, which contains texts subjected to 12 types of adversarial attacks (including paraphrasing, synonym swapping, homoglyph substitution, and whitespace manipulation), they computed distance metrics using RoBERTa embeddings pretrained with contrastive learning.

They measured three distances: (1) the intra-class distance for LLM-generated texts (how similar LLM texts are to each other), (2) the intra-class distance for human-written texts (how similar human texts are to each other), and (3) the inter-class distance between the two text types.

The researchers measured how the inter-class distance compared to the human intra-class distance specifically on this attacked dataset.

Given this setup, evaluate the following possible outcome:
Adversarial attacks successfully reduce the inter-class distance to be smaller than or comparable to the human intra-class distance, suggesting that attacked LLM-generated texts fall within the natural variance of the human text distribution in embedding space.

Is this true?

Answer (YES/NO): YES